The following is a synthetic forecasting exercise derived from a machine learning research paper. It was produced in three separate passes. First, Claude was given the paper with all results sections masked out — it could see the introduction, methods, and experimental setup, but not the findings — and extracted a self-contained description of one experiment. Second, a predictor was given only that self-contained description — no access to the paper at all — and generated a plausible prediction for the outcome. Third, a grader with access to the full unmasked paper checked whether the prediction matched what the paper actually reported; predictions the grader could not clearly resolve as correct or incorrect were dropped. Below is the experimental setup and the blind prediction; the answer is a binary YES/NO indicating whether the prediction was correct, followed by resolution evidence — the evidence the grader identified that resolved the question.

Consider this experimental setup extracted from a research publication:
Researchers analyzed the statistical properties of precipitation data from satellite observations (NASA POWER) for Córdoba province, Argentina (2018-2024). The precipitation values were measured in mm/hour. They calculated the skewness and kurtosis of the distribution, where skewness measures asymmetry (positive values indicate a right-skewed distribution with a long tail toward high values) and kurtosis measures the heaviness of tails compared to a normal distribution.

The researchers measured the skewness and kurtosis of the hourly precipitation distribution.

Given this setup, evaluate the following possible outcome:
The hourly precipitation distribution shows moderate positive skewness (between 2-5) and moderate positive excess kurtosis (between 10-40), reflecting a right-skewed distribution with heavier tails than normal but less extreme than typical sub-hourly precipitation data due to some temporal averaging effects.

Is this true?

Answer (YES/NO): NO